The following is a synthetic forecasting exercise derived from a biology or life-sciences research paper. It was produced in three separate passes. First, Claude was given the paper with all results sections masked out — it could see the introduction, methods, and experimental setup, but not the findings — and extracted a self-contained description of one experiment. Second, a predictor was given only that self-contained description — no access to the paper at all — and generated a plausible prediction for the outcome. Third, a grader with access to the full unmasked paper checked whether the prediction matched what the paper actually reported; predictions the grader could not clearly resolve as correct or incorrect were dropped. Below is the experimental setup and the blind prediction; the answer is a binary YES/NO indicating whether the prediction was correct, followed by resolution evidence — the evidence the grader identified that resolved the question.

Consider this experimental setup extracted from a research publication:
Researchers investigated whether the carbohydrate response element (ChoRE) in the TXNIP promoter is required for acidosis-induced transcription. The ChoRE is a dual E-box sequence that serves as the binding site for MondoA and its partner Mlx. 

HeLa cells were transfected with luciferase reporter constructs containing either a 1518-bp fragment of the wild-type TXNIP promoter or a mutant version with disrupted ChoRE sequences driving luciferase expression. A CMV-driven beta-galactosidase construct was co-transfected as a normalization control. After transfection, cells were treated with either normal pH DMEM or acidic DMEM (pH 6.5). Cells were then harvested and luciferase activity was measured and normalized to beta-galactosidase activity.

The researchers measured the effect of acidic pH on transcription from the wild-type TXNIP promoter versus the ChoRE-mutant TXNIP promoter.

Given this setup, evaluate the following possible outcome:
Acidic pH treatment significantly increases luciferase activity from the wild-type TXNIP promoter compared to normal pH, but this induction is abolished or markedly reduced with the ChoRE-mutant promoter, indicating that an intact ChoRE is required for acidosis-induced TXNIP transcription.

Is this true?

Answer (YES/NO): YES